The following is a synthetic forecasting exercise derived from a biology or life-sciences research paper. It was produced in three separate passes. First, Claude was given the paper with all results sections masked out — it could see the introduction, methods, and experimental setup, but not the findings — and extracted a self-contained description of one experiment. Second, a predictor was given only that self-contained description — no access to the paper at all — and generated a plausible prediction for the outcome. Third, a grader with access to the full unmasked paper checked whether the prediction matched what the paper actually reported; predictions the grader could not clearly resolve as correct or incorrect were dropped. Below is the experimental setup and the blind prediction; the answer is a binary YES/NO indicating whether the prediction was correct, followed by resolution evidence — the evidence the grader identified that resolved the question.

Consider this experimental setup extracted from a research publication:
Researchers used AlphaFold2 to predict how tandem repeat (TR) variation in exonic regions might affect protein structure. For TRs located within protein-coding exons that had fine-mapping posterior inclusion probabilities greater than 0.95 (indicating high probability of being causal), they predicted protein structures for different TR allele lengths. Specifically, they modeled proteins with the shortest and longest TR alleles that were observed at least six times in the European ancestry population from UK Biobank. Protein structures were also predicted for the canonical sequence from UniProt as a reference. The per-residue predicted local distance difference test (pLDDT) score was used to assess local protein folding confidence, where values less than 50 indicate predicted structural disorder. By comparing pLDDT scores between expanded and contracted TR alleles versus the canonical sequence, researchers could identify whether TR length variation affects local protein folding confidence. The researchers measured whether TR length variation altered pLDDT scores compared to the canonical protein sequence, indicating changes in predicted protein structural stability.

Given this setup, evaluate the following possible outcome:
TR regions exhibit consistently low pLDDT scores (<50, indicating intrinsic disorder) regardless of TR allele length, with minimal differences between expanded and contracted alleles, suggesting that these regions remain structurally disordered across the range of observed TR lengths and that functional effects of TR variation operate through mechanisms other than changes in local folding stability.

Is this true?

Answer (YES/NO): NO